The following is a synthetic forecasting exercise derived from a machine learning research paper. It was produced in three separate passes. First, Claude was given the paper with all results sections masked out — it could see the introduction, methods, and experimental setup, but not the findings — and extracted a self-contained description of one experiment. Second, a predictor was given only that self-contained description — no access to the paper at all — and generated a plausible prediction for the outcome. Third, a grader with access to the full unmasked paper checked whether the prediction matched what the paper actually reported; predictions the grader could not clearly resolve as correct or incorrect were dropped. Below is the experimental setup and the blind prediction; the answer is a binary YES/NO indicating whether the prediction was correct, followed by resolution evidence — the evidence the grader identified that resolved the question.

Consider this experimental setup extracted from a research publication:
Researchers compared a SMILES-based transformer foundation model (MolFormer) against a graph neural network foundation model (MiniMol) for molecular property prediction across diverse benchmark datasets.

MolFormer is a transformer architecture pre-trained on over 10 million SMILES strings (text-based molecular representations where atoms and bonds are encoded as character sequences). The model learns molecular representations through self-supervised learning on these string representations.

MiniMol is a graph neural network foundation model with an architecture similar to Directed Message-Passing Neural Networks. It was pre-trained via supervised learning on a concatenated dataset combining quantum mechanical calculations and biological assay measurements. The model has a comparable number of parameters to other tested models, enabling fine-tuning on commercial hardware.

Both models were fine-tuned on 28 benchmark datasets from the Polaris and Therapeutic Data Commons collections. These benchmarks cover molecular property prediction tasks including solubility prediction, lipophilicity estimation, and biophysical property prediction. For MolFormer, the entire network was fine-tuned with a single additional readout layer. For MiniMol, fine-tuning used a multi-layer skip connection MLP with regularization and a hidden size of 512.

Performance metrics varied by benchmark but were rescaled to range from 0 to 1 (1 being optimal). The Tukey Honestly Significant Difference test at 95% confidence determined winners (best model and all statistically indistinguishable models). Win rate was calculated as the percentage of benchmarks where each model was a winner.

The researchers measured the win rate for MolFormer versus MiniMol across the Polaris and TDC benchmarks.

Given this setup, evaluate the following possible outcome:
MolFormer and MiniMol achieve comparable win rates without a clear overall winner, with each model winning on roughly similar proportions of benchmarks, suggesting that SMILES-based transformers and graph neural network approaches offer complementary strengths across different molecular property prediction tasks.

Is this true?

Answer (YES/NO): NO